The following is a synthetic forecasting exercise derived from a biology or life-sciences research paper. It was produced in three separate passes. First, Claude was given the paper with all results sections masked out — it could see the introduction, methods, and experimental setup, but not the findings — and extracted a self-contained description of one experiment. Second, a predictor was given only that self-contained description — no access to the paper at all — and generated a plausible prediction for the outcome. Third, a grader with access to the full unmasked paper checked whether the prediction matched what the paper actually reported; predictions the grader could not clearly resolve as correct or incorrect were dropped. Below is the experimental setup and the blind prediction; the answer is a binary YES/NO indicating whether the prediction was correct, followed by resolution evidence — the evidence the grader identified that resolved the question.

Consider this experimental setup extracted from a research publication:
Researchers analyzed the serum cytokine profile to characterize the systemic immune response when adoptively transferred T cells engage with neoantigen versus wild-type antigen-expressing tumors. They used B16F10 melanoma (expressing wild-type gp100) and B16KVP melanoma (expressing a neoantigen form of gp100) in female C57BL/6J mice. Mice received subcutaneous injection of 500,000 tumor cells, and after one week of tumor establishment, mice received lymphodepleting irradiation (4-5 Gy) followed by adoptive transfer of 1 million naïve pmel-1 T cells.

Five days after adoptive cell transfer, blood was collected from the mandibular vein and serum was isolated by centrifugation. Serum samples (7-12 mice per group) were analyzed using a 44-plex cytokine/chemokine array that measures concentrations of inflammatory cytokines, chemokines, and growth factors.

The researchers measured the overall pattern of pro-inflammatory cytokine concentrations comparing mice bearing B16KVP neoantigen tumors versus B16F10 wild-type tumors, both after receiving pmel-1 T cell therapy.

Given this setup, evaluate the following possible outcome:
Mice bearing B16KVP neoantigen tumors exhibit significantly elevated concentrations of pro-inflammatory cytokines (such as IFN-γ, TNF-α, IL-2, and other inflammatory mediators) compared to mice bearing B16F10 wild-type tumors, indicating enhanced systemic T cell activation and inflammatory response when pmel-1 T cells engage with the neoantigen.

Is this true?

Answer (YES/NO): YES